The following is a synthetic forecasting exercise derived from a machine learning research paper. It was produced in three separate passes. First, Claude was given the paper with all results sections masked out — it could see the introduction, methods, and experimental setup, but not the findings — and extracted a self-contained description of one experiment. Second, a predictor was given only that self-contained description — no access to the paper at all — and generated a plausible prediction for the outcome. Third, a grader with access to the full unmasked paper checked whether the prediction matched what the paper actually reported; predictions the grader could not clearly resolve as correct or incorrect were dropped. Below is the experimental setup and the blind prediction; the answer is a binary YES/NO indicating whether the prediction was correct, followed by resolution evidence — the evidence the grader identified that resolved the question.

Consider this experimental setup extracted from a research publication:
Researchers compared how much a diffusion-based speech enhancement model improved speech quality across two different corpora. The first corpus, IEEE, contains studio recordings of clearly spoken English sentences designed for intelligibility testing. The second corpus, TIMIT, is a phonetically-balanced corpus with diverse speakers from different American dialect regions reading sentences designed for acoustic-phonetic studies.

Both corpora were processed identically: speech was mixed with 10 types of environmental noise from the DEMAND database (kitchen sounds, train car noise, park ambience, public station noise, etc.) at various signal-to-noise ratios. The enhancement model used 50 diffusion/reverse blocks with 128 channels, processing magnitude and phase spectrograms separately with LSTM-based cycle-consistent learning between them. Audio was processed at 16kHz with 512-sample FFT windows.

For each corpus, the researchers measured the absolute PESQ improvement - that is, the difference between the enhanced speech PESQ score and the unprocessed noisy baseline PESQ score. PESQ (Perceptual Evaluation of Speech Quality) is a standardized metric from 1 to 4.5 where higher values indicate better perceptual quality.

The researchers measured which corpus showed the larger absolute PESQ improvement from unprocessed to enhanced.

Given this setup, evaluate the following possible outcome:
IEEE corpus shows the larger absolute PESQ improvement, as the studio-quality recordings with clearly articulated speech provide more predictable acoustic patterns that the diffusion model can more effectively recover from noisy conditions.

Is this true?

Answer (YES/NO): NO